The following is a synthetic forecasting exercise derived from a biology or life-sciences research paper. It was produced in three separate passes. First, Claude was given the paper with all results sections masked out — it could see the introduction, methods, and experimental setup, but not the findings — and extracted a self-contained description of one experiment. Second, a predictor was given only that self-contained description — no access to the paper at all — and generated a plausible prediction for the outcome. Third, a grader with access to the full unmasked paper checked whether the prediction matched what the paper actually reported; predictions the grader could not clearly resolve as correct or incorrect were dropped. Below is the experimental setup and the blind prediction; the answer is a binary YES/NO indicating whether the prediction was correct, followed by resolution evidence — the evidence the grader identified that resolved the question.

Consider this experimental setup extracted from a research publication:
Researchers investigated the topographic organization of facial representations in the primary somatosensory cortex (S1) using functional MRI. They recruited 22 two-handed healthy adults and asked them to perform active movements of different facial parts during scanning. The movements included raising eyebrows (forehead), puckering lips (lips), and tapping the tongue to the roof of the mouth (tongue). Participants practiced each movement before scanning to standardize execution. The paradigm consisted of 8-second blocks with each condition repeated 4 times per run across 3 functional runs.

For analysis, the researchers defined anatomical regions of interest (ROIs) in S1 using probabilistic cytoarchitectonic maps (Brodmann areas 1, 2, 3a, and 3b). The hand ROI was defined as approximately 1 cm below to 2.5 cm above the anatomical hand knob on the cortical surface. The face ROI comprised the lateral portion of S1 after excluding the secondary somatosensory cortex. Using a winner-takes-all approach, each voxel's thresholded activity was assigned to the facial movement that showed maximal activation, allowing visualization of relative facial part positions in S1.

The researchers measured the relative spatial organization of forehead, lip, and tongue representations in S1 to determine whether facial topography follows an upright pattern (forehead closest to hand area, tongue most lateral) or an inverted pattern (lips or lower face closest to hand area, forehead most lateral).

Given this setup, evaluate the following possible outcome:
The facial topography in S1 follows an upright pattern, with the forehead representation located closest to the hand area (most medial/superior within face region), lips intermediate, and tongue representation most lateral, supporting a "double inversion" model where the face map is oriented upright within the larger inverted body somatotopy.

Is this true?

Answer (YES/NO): YES